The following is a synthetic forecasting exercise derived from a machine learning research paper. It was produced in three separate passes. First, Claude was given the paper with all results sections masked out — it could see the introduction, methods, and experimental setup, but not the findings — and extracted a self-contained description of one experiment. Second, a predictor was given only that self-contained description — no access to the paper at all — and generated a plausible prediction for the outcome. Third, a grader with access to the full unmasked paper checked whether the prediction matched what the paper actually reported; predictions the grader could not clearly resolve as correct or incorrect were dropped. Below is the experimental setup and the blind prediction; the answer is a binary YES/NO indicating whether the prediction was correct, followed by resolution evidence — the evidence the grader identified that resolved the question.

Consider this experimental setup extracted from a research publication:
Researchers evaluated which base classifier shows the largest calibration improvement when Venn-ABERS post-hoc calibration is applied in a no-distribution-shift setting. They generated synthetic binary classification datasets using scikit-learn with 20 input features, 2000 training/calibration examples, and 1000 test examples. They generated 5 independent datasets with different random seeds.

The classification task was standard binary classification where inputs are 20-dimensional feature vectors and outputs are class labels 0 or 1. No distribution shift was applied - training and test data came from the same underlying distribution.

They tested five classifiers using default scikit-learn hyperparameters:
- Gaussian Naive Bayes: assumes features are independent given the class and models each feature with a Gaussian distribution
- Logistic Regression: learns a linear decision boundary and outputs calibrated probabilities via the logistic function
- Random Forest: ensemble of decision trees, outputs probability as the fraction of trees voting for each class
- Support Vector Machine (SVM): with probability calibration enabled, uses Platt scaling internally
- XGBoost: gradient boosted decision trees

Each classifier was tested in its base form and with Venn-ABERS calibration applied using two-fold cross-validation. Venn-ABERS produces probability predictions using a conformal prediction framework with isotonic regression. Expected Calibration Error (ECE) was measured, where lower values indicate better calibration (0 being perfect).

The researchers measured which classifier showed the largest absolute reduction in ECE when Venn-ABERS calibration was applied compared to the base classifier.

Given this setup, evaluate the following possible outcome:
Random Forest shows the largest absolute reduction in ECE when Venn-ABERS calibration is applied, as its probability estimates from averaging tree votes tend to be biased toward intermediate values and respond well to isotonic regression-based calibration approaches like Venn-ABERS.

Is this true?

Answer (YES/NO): NO